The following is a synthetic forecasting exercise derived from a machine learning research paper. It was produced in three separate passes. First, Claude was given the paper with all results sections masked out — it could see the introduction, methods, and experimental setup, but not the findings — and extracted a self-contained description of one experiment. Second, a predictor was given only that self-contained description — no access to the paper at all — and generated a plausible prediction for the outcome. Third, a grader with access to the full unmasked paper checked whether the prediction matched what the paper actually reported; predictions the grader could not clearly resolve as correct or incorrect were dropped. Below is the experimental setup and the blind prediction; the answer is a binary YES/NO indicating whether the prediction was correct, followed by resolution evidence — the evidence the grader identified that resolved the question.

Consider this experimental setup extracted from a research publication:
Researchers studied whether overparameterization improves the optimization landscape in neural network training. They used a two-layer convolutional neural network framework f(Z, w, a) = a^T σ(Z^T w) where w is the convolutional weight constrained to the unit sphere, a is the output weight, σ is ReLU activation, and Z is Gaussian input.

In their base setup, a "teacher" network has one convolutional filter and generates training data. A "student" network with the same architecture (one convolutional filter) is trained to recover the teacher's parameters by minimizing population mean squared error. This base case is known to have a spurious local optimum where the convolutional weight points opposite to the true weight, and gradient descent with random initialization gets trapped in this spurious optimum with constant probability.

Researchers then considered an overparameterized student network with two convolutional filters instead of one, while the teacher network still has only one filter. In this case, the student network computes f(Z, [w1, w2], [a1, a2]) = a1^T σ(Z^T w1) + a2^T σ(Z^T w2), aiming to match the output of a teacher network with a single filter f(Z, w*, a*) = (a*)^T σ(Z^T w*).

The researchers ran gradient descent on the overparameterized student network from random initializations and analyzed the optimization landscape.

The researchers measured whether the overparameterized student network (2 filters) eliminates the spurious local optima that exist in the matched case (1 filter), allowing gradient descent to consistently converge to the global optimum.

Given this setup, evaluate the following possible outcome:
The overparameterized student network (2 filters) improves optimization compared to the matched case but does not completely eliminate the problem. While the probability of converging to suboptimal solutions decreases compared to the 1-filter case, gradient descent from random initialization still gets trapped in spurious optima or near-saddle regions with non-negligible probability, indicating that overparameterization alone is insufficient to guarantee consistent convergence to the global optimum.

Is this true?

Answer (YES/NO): NO